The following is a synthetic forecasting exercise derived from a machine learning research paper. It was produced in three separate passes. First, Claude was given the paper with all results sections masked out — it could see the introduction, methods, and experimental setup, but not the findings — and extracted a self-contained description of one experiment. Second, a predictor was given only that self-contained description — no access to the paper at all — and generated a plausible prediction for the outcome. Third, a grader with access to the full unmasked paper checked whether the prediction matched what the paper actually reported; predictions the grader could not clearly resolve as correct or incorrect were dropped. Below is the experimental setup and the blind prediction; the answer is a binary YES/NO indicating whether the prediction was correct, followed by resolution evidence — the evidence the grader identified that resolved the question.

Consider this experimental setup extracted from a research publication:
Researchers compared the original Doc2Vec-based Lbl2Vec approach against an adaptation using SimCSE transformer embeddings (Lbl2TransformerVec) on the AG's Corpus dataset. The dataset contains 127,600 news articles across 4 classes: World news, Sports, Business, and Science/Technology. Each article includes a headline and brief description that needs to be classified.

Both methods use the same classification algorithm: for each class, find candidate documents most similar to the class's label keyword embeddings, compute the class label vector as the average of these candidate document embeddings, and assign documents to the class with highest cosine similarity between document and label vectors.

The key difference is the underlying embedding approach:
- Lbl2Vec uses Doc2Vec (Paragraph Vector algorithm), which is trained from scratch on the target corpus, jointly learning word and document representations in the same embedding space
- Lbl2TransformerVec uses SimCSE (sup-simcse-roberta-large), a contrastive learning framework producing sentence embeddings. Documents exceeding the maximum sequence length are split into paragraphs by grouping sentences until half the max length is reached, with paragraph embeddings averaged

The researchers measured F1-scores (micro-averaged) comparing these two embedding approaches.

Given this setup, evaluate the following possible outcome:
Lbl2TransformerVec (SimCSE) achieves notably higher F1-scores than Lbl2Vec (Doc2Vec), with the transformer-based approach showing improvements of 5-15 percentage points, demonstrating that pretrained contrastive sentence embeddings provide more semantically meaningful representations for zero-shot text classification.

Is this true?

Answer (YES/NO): YES